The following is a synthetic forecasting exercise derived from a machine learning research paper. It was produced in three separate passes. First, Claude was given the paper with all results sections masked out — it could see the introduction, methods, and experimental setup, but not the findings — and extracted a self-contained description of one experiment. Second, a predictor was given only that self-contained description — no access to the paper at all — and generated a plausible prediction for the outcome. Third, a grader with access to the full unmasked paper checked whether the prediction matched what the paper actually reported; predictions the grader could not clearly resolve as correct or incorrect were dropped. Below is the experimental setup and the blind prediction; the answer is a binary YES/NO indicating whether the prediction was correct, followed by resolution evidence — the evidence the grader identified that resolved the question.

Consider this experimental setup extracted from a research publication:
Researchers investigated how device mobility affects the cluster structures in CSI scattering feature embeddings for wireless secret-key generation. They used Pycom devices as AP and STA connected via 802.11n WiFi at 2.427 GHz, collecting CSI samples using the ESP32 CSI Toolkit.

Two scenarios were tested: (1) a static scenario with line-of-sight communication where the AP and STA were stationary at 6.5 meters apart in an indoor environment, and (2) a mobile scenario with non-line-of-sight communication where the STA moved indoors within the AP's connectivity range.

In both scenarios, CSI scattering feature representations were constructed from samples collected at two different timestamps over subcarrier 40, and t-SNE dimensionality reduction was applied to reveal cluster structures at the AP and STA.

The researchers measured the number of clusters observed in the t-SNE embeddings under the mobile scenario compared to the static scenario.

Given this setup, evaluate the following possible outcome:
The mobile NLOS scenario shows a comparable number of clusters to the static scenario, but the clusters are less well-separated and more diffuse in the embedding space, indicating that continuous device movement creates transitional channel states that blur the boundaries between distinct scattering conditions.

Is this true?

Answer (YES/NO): NO